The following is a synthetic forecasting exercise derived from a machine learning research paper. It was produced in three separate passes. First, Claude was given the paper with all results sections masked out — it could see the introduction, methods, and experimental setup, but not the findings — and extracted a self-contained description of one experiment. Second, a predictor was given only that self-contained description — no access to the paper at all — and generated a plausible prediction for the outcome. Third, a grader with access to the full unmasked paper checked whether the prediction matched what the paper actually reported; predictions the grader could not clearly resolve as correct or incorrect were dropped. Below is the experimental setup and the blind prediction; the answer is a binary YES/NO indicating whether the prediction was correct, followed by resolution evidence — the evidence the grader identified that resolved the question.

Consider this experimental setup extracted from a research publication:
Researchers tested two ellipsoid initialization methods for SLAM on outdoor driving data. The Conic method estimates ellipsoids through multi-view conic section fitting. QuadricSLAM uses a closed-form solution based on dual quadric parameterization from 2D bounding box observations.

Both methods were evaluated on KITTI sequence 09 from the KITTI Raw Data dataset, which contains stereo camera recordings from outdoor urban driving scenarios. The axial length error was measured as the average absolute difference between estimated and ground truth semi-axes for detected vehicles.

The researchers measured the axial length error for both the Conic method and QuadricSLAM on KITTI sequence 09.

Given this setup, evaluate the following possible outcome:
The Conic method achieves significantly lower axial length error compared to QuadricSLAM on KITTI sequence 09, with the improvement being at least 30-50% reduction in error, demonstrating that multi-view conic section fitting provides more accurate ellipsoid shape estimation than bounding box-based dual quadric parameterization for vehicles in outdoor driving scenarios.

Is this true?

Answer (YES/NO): NO